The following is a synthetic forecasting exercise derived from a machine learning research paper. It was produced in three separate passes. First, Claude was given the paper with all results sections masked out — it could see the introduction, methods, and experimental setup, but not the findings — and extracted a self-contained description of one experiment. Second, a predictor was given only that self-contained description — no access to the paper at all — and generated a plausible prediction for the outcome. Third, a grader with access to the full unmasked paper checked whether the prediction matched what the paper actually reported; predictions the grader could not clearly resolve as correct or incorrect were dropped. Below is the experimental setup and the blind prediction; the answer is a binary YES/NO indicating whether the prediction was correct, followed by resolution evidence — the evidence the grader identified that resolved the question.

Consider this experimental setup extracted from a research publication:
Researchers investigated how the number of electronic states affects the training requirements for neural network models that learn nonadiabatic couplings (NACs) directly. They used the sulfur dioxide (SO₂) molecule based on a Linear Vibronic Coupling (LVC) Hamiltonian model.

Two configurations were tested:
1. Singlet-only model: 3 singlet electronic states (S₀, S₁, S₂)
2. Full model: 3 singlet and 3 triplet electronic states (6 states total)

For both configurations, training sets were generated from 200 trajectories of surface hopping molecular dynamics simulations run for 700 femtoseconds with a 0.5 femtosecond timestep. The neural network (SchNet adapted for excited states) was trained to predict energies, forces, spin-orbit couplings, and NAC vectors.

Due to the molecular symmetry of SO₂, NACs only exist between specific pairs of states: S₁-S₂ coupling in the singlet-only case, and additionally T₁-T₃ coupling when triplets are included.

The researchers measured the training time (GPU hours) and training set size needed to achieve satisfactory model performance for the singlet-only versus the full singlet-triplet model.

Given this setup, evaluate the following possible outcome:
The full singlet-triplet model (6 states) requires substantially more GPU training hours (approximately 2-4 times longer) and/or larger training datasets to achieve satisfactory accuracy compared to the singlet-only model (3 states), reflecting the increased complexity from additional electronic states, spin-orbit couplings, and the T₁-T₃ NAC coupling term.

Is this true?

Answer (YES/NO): NO